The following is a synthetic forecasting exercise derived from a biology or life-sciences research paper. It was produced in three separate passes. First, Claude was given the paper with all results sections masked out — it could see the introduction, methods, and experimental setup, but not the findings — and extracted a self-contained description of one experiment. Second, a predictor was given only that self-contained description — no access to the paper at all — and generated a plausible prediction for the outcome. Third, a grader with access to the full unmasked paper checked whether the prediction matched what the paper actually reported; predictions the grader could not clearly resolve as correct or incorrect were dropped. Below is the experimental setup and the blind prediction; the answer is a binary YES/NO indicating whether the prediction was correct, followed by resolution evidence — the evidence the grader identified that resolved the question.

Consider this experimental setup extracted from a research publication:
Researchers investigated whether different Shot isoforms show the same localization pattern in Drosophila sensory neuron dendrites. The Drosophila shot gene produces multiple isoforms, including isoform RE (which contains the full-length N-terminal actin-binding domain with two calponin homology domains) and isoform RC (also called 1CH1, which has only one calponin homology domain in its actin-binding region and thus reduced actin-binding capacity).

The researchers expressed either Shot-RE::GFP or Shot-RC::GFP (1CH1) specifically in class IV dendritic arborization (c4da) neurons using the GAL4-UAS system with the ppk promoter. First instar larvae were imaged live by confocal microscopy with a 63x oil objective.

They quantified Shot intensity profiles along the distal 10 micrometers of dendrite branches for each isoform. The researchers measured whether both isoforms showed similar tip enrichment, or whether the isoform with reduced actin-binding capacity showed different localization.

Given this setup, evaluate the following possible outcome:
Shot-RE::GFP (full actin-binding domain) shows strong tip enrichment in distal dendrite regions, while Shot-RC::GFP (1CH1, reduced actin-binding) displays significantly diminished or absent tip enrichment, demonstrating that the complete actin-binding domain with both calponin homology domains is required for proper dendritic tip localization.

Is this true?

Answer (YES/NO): YES